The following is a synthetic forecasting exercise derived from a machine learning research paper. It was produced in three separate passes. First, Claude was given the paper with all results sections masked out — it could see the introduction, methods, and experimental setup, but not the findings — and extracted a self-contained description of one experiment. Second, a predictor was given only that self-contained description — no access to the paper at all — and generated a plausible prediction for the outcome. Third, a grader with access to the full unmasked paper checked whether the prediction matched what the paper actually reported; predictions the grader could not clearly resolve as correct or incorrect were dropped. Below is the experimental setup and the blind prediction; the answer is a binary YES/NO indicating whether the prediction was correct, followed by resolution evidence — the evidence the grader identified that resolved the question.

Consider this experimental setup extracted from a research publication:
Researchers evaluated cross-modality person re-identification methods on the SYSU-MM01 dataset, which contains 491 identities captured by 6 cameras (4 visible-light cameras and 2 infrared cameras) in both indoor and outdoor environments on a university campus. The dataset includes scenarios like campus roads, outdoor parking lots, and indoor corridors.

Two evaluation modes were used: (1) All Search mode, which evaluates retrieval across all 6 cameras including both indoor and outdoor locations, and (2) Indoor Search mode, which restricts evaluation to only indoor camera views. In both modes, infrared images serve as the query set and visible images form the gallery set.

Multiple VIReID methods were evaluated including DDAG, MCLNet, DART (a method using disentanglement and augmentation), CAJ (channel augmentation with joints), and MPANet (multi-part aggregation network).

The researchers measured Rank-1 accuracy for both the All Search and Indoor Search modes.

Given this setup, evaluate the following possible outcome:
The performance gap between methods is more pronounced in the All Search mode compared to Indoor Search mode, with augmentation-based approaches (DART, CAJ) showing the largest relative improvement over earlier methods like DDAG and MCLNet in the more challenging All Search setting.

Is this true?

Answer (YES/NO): NO